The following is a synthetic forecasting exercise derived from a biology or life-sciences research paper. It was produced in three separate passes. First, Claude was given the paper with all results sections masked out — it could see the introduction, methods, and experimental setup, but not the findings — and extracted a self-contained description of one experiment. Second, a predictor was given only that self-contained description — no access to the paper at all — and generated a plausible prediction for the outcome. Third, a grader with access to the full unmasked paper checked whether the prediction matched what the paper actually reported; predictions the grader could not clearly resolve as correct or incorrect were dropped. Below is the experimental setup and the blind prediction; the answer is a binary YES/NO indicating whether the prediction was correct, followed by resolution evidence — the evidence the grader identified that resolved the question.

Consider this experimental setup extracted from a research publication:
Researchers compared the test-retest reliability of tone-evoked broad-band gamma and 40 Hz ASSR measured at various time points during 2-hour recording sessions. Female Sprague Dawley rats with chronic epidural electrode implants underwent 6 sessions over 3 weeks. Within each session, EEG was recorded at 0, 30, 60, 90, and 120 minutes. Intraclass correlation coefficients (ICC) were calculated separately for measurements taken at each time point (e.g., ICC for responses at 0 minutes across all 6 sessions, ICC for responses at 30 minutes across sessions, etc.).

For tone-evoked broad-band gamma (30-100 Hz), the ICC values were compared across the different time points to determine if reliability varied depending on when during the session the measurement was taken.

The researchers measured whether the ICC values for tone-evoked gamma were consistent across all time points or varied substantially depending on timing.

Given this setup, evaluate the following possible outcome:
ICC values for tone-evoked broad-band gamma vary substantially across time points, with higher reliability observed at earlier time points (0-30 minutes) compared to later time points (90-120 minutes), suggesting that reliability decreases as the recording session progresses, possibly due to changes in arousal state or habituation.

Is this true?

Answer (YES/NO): NO